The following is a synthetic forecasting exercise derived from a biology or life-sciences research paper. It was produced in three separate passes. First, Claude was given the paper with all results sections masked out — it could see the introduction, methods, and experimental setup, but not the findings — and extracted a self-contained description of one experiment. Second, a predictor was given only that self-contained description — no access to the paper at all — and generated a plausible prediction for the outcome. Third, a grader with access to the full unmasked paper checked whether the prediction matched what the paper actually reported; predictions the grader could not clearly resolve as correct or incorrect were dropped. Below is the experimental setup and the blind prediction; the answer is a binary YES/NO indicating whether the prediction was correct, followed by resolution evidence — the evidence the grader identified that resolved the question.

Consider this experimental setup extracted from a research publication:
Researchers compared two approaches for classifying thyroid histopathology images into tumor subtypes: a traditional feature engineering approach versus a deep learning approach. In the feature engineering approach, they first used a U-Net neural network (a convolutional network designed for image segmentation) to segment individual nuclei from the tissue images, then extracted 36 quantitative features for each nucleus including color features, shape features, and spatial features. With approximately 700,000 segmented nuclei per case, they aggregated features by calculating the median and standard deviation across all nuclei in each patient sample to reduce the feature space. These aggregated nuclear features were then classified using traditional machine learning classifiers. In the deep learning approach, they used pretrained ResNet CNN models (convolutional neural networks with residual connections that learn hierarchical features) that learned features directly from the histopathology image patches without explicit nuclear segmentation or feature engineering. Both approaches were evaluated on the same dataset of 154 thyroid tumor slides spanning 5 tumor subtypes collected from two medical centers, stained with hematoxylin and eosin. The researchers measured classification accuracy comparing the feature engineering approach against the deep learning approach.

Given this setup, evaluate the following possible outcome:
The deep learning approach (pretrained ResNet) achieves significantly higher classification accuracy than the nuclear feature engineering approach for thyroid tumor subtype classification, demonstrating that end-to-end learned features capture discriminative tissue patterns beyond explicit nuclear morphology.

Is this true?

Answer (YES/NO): NO